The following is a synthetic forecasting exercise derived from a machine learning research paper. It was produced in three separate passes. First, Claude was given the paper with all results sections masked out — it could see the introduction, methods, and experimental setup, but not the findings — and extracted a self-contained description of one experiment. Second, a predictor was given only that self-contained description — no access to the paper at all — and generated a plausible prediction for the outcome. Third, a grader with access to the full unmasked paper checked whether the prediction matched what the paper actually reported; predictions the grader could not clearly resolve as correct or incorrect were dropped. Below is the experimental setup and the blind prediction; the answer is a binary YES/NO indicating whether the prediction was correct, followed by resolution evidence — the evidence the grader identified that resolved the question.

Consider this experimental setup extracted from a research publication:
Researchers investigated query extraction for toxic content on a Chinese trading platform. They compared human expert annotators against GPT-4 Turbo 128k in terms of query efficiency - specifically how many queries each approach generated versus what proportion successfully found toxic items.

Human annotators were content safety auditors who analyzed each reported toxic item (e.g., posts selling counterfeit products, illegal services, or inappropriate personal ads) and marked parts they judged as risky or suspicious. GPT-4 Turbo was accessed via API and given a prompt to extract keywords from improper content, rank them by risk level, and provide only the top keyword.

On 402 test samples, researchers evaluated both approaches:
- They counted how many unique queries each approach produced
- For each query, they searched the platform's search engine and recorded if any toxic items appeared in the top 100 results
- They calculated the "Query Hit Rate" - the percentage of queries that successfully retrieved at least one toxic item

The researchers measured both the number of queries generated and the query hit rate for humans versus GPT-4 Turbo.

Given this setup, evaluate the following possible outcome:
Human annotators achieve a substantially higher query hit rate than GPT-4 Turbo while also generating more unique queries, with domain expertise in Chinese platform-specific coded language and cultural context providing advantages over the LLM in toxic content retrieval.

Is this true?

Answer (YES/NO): NO